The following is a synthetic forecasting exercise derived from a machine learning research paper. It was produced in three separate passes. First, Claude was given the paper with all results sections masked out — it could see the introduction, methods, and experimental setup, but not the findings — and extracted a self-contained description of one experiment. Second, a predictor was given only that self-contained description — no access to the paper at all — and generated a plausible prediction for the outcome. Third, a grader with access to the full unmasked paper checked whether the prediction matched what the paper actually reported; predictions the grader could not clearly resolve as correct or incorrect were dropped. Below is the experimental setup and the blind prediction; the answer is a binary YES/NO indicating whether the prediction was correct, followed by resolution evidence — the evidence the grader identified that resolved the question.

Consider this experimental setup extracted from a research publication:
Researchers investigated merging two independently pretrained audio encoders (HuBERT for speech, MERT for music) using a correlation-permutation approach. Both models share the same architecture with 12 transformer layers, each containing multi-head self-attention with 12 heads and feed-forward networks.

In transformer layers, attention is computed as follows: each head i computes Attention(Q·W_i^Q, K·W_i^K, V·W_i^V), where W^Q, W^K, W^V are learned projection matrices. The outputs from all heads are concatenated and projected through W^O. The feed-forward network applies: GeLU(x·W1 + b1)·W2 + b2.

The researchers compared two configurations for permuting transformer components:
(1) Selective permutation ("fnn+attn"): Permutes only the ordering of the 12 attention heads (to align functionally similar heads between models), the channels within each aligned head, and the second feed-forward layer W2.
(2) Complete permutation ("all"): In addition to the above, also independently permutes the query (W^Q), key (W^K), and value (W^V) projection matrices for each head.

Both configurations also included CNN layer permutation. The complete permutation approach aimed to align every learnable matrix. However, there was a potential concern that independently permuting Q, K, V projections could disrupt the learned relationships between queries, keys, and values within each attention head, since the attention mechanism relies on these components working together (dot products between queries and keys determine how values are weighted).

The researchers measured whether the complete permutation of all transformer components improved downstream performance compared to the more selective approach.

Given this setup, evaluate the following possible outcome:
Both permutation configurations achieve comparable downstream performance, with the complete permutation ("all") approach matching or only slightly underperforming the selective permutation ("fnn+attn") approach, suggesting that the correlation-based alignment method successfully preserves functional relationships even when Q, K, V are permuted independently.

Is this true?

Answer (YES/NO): NO